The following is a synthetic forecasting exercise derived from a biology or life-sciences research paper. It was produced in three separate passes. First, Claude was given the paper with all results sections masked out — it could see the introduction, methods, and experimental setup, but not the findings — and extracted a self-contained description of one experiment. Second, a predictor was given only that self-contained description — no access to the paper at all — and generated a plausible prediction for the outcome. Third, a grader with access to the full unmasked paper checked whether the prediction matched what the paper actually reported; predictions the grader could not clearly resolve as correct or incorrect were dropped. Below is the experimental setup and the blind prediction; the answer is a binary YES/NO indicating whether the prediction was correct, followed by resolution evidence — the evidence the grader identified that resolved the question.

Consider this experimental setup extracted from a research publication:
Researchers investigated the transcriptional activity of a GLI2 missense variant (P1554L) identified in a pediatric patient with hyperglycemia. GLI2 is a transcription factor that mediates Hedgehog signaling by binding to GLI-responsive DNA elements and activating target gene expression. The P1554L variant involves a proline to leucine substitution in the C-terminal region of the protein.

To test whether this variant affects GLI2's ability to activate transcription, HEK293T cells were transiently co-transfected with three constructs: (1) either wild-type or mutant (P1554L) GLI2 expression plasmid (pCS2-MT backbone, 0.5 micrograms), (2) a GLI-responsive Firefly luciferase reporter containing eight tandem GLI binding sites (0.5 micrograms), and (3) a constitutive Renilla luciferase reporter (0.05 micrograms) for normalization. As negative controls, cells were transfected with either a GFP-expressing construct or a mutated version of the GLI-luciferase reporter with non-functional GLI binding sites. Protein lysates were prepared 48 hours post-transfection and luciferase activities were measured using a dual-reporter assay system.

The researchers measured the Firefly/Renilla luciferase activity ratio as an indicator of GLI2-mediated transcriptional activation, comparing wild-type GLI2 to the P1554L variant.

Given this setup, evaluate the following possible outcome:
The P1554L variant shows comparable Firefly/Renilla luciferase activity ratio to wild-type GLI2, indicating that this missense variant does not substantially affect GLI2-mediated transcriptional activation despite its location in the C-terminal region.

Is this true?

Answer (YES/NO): NO